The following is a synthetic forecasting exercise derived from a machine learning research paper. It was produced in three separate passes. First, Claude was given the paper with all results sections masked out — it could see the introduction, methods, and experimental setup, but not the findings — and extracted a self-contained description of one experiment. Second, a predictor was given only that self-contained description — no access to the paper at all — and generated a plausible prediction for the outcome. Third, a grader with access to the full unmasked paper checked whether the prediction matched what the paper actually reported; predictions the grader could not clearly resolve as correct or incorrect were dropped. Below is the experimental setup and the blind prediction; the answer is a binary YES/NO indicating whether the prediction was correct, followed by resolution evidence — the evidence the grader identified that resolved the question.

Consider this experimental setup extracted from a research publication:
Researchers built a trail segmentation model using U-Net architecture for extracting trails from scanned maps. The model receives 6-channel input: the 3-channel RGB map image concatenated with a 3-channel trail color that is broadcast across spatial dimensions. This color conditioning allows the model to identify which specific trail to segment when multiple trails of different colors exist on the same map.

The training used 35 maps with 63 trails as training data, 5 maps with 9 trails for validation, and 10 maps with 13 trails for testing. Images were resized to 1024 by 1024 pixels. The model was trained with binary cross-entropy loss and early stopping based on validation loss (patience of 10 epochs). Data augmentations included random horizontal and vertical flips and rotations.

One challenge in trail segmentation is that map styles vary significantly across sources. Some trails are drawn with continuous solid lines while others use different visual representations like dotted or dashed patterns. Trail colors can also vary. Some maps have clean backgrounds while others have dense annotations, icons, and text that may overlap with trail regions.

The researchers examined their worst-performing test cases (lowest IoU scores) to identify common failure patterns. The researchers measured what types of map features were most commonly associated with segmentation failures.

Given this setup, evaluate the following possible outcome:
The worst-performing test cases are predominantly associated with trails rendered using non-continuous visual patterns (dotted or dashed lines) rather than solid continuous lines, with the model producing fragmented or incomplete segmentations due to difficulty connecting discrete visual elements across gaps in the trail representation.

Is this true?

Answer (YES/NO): NO